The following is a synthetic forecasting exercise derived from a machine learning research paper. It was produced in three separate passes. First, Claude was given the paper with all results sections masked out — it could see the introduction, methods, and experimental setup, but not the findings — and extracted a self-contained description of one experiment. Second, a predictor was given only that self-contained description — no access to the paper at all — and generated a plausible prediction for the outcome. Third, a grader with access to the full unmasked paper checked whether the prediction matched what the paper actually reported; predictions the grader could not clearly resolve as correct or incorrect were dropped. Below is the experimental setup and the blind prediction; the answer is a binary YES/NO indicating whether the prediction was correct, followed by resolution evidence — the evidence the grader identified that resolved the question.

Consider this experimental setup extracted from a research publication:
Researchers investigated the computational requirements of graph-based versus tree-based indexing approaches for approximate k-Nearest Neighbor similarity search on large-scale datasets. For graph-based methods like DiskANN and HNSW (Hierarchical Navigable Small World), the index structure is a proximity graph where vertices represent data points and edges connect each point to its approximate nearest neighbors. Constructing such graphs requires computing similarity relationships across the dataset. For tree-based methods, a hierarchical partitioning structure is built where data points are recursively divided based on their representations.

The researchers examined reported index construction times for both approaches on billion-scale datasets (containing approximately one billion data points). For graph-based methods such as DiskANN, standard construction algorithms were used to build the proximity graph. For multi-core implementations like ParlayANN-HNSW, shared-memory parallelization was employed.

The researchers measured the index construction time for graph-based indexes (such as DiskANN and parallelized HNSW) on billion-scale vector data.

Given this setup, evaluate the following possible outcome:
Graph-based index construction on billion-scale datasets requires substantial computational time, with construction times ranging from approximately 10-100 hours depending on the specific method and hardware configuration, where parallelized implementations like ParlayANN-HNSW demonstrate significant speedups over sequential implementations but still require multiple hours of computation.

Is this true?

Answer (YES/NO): NO